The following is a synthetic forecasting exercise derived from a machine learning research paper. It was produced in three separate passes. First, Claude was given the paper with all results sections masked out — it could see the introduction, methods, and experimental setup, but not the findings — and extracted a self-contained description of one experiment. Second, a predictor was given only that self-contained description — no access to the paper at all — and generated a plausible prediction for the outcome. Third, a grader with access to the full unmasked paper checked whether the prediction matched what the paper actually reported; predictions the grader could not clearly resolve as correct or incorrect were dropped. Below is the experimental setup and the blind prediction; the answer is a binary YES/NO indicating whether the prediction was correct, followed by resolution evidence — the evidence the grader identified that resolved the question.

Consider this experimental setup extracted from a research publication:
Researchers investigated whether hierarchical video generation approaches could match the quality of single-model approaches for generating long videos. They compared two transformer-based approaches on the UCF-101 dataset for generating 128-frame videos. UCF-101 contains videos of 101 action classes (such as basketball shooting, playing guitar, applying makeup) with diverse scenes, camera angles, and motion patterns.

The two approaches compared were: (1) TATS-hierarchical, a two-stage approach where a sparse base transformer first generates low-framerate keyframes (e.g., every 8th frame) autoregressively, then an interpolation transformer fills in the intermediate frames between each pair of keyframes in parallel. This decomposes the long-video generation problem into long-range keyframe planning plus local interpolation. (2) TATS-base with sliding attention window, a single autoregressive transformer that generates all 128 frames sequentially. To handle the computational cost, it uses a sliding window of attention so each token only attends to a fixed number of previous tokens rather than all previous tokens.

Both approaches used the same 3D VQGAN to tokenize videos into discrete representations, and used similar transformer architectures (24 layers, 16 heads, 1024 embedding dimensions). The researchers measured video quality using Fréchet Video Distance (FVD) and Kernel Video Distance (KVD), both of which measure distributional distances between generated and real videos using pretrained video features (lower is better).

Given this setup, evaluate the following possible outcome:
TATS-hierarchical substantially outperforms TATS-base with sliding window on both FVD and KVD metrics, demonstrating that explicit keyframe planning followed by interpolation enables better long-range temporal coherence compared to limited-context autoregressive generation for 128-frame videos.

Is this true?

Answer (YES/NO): NO